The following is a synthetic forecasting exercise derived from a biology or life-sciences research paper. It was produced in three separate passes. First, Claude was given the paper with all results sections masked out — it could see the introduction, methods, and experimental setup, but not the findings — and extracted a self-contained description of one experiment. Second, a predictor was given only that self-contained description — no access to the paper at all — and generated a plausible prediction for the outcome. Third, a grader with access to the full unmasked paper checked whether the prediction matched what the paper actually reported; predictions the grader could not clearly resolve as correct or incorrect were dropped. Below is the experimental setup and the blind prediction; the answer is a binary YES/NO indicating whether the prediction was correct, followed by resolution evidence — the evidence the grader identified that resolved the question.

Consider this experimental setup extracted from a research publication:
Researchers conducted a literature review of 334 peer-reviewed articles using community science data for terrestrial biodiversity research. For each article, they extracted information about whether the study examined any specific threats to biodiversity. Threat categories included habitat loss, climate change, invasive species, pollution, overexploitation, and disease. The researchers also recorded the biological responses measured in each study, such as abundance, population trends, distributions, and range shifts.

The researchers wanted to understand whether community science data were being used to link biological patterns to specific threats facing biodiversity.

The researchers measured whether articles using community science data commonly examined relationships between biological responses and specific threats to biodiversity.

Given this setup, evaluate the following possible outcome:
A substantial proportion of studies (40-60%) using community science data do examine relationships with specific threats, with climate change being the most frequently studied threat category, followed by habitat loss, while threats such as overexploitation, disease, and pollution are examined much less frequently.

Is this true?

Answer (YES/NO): NO